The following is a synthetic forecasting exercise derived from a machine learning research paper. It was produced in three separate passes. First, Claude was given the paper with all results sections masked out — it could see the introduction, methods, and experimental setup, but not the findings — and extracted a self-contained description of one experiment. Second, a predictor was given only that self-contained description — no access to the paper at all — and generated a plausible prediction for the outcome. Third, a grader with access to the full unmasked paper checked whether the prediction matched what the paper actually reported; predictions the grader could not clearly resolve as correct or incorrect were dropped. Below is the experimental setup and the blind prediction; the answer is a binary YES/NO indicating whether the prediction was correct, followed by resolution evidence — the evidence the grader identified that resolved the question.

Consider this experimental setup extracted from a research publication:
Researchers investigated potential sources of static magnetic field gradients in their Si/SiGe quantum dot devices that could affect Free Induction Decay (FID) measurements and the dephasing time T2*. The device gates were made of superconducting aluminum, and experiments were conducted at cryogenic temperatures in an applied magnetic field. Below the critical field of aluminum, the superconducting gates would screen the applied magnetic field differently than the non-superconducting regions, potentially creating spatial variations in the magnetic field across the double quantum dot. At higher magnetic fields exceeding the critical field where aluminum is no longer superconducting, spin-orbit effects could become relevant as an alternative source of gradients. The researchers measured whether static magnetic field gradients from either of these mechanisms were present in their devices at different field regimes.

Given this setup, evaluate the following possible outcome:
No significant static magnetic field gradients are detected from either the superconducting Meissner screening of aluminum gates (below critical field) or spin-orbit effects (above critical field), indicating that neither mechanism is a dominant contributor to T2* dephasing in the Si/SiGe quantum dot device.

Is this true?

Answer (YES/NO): NO